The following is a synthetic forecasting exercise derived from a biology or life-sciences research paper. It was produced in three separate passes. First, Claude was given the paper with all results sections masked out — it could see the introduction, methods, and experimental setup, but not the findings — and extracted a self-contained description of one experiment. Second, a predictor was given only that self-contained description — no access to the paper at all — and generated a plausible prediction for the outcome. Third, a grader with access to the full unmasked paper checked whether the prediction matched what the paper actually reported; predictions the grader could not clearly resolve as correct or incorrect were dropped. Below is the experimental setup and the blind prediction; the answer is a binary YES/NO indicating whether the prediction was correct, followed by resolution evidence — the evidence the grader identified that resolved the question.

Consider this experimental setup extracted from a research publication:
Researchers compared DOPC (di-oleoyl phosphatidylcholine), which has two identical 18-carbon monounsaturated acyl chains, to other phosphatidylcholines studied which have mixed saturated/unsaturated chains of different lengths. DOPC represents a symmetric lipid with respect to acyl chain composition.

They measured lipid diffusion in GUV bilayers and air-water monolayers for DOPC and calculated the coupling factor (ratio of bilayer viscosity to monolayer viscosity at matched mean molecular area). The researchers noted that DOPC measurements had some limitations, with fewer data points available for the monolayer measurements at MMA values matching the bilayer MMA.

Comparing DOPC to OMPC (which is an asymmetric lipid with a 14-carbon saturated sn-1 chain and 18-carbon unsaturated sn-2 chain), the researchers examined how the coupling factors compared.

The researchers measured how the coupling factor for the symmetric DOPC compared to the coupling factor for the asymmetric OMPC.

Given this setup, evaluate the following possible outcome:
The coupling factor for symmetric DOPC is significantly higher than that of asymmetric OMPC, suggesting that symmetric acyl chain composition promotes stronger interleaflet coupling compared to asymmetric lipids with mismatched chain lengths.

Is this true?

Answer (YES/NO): NO